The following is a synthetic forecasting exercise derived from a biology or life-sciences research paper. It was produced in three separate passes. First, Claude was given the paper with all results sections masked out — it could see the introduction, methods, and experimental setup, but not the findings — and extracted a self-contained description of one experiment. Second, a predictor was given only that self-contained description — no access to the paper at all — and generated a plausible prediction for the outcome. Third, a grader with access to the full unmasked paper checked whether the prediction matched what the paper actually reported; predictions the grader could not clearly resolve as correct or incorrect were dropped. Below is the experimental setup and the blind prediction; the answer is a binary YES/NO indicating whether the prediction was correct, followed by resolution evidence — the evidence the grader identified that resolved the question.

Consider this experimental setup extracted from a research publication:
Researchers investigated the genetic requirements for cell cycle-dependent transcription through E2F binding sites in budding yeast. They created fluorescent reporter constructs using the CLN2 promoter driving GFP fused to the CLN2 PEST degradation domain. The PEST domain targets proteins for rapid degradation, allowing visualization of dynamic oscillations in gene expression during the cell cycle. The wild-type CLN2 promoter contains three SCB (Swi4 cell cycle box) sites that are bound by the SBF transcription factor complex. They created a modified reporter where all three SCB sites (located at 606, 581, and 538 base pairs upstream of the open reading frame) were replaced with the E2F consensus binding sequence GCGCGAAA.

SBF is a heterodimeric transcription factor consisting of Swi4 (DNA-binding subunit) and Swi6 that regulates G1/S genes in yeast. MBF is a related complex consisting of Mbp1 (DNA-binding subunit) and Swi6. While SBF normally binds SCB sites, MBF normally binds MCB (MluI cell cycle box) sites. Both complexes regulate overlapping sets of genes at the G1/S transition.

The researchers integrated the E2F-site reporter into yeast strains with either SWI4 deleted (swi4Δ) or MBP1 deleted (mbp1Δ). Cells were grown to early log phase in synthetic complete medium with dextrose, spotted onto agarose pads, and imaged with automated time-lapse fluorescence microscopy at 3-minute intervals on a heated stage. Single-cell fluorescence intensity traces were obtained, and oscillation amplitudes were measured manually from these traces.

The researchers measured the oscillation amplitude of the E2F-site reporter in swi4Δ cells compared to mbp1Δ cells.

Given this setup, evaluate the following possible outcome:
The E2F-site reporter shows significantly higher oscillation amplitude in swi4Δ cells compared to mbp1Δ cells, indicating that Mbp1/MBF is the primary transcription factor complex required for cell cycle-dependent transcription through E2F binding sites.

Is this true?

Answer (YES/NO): NO